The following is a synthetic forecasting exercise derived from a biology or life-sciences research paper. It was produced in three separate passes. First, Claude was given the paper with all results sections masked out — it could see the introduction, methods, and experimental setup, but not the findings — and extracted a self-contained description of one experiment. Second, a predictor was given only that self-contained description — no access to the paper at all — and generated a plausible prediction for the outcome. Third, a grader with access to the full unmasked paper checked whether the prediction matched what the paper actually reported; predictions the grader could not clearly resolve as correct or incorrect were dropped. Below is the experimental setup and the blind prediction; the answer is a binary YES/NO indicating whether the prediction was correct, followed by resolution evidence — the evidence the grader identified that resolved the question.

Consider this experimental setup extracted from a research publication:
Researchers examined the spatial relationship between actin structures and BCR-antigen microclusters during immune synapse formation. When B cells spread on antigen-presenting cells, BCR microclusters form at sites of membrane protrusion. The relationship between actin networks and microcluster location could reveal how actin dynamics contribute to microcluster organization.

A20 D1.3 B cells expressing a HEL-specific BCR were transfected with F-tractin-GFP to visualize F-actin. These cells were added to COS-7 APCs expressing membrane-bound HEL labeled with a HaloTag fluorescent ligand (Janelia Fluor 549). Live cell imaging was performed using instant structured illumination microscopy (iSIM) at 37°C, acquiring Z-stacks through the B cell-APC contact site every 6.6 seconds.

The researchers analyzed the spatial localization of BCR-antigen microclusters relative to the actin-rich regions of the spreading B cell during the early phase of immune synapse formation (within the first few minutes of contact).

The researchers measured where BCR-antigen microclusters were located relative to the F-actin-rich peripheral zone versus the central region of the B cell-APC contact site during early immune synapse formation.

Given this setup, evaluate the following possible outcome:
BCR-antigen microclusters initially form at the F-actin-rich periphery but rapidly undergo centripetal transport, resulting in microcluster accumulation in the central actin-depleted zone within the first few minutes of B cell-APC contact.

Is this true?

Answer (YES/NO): NO